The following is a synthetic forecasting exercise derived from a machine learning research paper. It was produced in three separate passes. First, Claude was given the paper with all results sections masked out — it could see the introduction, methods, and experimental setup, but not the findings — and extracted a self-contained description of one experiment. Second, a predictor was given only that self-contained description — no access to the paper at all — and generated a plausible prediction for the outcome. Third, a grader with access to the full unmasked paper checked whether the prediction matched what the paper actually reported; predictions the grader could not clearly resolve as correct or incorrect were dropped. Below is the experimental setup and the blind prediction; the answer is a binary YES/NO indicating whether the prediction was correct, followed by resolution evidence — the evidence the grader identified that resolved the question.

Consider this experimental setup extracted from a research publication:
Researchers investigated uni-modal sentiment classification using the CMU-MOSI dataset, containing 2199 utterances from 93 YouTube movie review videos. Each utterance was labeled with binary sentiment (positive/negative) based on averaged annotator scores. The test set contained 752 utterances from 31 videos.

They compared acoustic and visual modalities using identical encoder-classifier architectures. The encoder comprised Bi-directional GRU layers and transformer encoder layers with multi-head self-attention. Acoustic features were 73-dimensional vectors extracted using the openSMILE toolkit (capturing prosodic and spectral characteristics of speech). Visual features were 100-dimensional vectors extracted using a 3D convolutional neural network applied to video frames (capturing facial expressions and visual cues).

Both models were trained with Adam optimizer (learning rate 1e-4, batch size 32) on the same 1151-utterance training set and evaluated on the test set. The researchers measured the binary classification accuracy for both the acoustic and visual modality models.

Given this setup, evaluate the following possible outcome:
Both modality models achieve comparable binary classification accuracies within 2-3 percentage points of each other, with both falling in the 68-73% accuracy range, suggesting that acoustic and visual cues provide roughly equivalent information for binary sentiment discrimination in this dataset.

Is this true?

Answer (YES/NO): NO